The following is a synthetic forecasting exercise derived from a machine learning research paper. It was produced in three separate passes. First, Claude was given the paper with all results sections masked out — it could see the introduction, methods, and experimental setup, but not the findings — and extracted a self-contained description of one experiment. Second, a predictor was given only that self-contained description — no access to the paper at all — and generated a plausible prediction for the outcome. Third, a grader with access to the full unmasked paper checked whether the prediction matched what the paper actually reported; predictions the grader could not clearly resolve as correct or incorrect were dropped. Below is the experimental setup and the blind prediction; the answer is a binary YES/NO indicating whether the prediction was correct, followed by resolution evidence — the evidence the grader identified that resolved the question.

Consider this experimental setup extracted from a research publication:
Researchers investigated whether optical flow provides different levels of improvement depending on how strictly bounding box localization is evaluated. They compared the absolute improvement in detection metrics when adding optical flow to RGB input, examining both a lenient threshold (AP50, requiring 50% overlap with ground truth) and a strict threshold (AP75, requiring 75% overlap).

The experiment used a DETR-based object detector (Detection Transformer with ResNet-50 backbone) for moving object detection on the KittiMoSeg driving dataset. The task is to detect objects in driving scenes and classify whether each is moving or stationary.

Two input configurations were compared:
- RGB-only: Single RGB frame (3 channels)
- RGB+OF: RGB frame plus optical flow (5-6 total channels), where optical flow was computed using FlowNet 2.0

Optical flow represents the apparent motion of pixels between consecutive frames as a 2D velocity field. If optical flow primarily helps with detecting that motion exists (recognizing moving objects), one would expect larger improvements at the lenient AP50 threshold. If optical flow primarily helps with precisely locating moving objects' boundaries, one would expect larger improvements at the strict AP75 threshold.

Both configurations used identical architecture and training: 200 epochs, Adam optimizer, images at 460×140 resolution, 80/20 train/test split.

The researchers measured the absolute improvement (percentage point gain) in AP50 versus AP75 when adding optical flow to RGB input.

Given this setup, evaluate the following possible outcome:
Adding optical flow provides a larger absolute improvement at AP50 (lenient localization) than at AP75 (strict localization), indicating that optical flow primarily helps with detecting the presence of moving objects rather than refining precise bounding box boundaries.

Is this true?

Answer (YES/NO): YES